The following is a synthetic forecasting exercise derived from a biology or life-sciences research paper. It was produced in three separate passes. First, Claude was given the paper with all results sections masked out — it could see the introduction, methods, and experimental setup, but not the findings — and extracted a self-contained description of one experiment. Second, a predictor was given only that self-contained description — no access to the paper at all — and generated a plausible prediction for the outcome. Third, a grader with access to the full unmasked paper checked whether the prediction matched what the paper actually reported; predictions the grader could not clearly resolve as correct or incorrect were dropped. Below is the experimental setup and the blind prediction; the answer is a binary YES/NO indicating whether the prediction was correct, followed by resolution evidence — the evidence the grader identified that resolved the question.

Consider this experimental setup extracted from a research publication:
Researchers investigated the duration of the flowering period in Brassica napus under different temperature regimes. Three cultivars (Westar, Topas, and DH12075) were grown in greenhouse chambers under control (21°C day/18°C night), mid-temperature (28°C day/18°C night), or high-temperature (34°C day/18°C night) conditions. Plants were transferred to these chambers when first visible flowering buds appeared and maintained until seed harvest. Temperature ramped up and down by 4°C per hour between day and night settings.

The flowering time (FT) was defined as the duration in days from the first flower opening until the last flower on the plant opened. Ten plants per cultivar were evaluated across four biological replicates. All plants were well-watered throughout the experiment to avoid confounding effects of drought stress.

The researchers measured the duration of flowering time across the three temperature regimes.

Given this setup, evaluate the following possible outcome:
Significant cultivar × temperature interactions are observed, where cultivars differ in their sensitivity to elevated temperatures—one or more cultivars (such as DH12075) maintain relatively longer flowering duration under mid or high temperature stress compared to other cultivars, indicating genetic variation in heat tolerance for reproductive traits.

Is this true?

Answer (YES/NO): YES